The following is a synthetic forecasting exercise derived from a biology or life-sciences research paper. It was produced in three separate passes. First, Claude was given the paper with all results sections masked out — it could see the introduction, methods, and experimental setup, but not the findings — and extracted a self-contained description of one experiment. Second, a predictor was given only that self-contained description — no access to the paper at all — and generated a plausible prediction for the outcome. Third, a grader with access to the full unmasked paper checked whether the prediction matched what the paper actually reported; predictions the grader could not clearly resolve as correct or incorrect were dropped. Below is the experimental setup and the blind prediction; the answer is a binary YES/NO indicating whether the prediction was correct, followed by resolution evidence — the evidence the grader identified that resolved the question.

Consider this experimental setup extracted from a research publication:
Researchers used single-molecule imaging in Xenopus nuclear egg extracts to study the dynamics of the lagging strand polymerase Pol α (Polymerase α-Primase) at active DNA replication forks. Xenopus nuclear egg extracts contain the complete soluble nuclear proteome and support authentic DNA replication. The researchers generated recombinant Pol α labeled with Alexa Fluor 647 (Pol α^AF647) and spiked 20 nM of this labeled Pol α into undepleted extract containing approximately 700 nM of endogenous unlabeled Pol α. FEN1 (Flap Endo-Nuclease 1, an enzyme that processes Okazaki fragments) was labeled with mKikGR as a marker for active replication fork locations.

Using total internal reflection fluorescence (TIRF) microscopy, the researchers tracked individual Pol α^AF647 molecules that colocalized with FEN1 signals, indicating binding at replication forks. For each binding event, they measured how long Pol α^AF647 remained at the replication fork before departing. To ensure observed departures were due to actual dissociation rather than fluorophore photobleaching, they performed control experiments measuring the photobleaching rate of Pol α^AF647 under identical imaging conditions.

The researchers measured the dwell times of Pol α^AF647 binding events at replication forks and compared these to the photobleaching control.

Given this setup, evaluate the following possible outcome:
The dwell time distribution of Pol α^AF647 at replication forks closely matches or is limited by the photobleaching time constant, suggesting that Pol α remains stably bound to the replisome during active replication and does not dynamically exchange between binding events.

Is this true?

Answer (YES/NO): NO